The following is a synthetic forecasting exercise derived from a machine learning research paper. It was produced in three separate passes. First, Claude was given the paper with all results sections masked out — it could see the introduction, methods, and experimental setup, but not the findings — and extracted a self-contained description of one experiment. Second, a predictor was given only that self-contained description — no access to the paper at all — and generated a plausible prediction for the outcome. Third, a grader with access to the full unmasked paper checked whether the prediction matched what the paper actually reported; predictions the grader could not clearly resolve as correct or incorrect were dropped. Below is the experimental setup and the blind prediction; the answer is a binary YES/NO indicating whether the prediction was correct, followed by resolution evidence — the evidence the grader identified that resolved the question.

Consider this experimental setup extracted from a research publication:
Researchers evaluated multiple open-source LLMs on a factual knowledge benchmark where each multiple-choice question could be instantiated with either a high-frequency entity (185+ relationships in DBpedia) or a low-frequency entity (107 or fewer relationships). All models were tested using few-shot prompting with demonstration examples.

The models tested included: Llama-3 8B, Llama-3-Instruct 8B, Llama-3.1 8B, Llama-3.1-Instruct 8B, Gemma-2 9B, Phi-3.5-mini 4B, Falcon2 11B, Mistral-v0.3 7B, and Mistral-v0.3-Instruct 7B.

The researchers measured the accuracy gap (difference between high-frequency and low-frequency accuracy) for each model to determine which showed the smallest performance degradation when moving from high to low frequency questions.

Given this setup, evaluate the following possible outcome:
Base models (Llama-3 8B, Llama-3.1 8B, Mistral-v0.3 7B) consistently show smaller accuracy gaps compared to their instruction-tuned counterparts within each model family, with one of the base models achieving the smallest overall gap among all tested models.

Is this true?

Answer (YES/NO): NO